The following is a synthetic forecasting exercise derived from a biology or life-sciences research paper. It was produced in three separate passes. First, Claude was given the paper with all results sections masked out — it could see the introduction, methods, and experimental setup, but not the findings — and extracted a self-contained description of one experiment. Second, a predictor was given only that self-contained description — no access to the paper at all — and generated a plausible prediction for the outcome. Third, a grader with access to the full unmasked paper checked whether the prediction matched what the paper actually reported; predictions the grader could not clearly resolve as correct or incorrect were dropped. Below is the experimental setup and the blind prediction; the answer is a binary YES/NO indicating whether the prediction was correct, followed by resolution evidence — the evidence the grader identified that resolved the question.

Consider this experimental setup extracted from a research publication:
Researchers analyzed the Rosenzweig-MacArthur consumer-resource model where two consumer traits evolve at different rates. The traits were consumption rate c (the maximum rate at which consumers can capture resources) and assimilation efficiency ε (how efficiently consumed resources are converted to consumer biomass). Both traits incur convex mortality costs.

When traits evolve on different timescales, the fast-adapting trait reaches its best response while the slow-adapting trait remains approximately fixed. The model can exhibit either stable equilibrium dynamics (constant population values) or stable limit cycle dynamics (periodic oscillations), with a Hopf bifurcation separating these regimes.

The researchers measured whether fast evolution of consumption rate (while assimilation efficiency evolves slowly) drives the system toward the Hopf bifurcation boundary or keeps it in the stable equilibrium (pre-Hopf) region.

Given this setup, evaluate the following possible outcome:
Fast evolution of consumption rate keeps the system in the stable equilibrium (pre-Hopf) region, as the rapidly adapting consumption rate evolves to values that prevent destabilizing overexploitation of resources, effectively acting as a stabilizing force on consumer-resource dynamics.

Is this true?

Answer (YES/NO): YES